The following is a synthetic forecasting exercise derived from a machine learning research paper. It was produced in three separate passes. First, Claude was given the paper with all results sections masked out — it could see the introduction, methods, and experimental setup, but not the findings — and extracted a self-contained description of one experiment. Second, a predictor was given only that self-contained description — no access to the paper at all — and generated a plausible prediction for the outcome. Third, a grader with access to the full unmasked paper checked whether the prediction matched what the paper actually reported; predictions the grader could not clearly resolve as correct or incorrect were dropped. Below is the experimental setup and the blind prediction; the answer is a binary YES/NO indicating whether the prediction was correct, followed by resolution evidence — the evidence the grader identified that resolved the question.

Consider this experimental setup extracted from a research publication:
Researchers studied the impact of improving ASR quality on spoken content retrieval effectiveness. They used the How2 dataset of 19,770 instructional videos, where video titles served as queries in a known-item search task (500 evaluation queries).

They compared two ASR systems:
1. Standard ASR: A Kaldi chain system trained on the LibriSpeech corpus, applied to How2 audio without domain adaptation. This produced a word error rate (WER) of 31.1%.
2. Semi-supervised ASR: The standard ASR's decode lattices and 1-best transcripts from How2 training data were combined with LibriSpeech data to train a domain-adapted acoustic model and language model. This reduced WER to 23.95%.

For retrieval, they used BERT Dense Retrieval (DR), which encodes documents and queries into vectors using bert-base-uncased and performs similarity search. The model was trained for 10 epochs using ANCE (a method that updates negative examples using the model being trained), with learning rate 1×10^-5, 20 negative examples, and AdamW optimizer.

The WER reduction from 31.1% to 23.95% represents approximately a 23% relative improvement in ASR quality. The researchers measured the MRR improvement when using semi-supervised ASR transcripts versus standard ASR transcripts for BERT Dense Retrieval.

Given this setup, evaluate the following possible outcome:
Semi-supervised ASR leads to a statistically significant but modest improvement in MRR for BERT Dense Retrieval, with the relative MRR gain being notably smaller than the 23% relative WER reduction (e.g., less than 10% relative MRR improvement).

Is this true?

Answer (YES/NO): YES